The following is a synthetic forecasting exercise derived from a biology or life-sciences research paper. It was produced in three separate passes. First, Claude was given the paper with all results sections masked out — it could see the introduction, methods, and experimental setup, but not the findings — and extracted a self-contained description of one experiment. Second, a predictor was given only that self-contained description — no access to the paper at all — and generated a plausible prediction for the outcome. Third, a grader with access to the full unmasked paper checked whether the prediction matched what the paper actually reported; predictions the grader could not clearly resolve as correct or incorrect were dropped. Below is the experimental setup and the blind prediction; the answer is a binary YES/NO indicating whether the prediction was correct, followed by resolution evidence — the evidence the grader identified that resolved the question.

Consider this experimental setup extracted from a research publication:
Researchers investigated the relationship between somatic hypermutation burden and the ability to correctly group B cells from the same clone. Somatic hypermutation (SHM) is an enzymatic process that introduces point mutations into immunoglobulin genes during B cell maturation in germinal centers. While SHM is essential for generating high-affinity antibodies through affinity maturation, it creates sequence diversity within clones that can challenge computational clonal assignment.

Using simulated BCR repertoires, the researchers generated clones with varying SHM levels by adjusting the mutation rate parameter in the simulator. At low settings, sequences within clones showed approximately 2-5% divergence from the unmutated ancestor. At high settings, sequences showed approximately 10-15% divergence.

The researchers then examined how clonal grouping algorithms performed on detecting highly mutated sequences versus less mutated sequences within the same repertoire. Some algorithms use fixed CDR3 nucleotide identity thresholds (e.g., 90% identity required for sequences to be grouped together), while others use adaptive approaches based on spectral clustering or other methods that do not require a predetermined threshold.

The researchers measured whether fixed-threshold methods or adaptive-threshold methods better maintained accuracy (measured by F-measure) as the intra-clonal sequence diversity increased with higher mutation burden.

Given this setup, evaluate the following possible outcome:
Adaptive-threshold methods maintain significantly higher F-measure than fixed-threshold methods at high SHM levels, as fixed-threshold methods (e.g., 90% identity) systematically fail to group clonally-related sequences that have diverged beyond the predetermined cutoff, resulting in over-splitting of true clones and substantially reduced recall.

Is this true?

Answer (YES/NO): YES